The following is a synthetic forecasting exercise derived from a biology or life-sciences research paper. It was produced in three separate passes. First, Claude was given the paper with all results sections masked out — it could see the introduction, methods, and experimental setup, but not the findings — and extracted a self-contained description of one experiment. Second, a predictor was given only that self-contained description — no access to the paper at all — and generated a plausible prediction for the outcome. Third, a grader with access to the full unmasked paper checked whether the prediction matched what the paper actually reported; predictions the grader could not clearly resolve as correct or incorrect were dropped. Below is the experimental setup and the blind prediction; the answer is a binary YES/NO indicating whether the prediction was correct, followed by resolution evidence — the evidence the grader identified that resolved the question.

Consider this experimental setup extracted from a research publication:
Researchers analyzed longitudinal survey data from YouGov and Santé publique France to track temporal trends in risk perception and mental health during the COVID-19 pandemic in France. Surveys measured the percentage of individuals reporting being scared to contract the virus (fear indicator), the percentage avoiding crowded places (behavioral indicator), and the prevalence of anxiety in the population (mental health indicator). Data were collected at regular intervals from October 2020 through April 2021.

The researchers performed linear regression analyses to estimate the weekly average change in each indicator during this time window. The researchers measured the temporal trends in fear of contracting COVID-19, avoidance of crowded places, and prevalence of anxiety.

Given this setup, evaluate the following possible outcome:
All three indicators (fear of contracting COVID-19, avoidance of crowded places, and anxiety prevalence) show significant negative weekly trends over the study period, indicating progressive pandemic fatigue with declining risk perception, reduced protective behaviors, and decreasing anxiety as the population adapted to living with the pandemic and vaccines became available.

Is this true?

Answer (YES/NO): NO